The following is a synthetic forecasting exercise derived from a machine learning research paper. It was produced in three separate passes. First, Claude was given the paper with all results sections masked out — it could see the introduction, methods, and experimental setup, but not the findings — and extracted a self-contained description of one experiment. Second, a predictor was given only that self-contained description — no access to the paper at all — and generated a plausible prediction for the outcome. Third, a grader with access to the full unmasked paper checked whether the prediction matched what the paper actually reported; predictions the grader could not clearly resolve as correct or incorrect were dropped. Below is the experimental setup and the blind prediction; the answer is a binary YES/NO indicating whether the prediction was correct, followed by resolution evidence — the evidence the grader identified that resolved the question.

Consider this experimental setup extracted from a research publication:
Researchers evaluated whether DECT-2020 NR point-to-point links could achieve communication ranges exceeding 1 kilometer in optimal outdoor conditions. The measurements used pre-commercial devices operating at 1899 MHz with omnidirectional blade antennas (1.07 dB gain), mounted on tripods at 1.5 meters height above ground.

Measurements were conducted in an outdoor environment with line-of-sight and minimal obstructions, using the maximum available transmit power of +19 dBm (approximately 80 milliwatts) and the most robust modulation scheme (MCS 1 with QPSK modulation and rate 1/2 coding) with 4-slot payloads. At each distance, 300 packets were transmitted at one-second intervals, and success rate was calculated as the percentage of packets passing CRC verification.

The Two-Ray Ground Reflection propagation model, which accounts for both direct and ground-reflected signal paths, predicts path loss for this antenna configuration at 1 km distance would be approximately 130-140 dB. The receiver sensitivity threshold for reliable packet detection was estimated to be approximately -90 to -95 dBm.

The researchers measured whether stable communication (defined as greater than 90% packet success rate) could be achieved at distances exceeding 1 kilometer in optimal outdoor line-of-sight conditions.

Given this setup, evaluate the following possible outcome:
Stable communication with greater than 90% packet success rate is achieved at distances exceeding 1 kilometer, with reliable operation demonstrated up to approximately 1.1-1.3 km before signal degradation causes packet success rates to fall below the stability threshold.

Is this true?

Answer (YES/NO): NO